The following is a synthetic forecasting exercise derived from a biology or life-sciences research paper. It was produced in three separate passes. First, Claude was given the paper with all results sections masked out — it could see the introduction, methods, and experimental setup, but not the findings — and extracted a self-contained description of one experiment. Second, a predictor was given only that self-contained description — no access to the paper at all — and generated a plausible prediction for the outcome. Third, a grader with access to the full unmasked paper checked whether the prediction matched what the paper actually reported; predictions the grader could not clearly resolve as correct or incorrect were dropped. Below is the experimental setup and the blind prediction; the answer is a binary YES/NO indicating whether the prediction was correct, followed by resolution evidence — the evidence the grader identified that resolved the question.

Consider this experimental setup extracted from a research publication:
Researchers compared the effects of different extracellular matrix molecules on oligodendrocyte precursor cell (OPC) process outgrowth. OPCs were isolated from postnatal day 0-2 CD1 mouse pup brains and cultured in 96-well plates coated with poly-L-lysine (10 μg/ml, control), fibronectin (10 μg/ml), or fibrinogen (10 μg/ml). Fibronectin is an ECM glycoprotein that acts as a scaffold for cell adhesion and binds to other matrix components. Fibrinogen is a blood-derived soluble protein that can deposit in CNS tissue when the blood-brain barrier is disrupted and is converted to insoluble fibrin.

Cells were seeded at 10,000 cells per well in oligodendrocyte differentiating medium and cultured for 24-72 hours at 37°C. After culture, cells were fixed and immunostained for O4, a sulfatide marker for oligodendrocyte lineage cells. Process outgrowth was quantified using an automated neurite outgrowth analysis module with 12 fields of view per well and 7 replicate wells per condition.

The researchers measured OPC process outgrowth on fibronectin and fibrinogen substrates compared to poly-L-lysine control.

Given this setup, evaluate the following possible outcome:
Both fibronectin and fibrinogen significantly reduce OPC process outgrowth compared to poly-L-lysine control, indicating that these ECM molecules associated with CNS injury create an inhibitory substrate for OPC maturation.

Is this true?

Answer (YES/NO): NO